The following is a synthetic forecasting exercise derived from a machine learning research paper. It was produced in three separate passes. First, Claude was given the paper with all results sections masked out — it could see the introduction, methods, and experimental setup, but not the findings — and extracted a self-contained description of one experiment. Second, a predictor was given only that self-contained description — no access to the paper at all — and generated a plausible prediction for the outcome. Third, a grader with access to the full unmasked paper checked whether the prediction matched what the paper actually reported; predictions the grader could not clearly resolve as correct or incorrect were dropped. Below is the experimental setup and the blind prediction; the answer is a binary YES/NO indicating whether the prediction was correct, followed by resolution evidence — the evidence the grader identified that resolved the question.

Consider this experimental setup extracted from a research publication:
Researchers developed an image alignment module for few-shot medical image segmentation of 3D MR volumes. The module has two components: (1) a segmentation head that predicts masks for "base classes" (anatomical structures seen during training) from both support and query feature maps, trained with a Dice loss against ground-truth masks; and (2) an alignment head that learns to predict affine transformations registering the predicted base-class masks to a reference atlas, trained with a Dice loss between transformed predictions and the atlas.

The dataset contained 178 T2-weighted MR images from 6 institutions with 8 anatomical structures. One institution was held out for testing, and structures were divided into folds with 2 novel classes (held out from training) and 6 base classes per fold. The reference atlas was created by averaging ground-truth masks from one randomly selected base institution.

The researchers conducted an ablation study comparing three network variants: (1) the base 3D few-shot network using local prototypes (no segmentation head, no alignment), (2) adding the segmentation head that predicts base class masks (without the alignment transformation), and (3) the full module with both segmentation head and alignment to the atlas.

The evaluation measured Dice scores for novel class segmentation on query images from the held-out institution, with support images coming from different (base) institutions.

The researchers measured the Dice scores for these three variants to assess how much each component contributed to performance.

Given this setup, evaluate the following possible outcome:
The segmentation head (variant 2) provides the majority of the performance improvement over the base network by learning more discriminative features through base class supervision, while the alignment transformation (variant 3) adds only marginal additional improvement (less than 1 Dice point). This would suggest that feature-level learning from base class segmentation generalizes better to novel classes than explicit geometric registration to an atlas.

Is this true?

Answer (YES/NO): NO